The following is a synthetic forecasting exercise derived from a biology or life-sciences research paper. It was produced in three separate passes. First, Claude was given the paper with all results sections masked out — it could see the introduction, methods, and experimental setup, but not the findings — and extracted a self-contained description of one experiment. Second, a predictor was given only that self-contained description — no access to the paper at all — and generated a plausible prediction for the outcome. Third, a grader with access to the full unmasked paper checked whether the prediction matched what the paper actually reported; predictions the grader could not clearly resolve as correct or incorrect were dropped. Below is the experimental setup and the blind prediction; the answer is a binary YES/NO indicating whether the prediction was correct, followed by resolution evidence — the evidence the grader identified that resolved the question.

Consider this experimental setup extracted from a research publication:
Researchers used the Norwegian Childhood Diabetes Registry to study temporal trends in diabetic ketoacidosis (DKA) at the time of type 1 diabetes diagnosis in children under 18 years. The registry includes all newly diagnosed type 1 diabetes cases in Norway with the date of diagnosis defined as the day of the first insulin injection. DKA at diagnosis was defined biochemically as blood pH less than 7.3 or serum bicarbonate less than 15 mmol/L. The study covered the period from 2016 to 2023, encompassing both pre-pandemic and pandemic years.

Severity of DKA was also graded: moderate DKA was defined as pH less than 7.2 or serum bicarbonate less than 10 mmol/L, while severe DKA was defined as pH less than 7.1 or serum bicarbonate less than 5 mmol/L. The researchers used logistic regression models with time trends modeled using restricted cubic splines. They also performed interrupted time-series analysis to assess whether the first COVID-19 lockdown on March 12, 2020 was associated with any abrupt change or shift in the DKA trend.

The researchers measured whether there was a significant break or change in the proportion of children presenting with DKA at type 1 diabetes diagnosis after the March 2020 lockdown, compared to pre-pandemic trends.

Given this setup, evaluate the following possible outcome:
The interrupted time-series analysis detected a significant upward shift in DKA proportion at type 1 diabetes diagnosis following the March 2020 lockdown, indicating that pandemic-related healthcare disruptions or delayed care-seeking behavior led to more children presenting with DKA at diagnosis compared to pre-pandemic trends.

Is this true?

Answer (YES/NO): NO